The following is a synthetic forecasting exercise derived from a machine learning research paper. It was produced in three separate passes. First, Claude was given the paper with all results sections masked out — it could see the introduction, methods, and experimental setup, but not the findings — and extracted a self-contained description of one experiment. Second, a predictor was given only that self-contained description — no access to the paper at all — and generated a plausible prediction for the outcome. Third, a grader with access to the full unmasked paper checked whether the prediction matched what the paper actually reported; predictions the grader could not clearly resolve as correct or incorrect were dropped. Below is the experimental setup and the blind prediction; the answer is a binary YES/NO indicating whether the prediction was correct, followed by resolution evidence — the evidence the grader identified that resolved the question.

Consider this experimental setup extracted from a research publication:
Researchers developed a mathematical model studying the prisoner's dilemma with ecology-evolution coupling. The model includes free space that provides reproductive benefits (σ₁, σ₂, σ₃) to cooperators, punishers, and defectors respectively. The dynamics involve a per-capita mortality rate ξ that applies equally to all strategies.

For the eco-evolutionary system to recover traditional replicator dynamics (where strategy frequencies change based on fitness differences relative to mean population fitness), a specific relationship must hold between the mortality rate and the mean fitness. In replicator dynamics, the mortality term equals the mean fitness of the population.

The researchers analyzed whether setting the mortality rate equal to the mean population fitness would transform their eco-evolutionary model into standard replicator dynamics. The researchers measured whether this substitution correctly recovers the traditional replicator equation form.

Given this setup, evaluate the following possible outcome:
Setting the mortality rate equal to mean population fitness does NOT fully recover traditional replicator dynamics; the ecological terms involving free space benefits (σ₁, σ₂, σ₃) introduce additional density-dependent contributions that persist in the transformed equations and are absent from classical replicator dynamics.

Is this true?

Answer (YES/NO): NO